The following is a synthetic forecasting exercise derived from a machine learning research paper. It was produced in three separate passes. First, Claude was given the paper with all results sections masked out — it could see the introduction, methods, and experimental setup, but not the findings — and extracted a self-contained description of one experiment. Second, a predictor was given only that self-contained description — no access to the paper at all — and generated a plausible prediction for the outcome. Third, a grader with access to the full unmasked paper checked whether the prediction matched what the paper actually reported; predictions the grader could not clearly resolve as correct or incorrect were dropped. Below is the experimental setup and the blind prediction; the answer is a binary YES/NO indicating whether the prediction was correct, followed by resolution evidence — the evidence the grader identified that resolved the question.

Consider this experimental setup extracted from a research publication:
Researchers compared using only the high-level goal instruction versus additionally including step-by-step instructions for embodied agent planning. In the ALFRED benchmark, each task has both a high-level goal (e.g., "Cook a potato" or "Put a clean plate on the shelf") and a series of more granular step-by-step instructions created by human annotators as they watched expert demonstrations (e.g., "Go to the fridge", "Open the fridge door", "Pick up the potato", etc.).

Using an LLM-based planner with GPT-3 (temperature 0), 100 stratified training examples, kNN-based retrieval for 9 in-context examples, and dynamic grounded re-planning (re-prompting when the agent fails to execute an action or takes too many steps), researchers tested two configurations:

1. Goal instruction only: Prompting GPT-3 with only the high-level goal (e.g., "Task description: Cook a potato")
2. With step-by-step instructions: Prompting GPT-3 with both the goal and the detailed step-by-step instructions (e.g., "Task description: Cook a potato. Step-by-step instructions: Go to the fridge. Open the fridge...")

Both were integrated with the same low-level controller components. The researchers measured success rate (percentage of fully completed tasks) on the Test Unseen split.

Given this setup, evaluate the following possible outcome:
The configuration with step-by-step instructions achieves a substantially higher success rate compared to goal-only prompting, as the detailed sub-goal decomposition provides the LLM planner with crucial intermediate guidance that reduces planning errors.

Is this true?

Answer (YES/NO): NO